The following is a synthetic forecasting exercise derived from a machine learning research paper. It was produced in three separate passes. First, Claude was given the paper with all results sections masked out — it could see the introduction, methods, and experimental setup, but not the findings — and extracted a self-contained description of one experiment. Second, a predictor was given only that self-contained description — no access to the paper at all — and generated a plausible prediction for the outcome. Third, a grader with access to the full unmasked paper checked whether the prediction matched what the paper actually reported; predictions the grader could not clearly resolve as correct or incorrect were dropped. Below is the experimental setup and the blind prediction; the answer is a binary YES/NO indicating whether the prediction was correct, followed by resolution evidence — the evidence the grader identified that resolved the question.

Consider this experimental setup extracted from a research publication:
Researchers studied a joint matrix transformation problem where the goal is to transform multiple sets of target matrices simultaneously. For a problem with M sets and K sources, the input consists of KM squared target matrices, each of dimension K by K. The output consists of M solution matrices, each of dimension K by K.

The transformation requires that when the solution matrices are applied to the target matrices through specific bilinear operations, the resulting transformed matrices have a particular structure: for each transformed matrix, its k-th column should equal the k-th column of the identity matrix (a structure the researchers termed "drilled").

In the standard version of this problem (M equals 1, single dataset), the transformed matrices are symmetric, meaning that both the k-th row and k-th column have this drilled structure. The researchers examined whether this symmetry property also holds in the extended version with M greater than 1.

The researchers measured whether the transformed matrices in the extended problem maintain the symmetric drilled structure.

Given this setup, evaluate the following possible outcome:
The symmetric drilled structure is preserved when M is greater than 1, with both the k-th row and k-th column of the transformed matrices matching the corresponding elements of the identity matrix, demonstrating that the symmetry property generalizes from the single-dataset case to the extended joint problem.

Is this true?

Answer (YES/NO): NO